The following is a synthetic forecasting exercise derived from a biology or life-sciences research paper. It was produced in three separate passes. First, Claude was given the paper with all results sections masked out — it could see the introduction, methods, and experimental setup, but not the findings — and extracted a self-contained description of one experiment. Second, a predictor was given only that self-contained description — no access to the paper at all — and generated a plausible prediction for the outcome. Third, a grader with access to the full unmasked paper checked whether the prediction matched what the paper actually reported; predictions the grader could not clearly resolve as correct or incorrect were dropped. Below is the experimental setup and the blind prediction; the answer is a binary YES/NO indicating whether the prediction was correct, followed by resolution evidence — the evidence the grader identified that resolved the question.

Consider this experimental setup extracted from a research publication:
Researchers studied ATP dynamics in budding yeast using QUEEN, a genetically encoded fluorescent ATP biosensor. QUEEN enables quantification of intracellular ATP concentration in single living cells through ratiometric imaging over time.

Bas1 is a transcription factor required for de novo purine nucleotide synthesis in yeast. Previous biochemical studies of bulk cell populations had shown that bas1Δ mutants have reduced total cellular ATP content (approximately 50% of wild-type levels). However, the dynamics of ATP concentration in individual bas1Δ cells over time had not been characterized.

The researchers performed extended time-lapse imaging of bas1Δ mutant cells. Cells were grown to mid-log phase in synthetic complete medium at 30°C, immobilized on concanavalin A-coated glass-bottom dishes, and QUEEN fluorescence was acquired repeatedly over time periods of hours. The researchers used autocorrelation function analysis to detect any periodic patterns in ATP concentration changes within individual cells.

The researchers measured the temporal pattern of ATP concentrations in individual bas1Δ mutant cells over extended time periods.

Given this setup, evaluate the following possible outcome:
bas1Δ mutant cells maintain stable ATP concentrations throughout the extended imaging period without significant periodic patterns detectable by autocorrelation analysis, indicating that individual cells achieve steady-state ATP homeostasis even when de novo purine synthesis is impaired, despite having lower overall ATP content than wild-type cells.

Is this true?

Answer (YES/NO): NO